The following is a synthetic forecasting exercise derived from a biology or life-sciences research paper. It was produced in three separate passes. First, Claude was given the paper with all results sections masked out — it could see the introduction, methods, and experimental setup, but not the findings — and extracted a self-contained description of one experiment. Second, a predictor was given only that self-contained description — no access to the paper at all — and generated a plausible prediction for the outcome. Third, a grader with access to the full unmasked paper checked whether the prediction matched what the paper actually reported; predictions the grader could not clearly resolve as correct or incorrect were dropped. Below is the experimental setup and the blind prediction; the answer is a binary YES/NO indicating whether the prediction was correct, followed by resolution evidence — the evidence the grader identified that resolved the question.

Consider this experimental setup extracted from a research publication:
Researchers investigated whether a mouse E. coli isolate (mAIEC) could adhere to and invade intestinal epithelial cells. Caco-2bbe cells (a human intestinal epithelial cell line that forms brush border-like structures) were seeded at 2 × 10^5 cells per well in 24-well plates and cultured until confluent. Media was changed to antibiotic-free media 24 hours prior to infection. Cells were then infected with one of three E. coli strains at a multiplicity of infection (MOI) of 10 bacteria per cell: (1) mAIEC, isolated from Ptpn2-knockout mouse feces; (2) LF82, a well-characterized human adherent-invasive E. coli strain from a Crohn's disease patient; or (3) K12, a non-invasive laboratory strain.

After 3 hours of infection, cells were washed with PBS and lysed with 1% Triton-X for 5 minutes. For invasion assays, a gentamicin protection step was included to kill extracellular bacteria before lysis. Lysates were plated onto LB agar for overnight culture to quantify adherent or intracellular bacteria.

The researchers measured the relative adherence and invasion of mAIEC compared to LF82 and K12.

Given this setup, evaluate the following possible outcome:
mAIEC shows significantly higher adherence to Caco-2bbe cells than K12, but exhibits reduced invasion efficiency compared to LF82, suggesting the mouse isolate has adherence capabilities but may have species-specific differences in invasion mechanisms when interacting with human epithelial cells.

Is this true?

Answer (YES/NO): YES